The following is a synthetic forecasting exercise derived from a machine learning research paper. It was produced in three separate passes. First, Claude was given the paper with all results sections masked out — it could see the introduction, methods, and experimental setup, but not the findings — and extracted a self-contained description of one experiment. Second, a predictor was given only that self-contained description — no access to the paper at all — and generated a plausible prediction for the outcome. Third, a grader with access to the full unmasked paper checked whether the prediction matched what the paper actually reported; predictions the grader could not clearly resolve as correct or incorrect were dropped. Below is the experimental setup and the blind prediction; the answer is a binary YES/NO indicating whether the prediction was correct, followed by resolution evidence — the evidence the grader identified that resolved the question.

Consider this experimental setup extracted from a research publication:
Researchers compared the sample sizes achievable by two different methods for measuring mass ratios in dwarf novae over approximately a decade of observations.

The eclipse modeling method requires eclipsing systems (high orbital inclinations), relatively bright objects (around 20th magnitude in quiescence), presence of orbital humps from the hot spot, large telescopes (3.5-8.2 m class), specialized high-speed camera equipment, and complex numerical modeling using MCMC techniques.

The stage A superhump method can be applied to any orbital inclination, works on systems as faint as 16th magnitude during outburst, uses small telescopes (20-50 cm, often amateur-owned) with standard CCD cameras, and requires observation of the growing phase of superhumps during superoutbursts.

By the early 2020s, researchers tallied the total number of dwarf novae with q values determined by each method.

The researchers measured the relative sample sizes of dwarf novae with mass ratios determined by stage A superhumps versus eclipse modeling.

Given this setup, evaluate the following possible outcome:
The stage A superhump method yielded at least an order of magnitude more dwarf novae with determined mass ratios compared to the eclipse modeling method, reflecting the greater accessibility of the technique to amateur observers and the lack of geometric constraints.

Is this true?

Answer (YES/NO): NO